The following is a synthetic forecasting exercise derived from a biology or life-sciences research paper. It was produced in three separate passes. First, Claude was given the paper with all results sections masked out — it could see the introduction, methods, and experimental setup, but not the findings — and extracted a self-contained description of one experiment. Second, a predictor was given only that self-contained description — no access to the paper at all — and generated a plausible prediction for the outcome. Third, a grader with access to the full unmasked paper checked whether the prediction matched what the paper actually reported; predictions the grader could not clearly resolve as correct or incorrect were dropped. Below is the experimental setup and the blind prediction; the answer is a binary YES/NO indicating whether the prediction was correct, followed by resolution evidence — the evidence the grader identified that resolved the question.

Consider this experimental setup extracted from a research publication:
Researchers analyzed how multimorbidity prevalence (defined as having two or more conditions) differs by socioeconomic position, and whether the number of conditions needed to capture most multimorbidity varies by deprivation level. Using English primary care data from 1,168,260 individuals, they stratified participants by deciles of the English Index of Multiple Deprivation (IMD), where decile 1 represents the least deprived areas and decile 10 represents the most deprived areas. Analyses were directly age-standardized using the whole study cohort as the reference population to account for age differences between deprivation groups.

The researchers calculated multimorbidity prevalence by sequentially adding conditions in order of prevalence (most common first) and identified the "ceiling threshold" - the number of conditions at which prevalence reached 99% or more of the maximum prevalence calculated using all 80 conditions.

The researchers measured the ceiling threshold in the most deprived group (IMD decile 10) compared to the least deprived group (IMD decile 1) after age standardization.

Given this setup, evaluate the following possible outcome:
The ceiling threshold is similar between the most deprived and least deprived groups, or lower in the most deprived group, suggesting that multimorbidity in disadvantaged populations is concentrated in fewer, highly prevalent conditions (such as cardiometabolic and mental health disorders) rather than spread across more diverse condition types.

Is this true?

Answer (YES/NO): YES